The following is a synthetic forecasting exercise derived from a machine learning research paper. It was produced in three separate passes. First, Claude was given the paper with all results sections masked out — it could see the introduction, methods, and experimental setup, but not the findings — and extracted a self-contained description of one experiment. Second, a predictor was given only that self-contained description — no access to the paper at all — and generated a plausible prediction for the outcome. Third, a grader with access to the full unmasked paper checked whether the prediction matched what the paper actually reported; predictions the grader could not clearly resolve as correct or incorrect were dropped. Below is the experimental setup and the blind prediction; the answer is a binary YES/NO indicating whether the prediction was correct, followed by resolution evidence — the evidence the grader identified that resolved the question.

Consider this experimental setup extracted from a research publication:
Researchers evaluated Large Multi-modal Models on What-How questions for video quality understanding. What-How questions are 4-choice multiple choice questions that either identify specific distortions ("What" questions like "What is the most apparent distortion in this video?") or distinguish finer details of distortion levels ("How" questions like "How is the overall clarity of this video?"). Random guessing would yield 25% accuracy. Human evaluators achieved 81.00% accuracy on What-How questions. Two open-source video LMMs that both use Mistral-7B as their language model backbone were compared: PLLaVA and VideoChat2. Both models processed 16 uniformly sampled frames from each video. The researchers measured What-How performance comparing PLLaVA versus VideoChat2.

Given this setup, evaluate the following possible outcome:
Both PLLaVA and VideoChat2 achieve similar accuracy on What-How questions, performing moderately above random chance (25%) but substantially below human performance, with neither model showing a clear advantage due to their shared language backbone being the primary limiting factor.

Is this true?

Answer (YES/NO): NO